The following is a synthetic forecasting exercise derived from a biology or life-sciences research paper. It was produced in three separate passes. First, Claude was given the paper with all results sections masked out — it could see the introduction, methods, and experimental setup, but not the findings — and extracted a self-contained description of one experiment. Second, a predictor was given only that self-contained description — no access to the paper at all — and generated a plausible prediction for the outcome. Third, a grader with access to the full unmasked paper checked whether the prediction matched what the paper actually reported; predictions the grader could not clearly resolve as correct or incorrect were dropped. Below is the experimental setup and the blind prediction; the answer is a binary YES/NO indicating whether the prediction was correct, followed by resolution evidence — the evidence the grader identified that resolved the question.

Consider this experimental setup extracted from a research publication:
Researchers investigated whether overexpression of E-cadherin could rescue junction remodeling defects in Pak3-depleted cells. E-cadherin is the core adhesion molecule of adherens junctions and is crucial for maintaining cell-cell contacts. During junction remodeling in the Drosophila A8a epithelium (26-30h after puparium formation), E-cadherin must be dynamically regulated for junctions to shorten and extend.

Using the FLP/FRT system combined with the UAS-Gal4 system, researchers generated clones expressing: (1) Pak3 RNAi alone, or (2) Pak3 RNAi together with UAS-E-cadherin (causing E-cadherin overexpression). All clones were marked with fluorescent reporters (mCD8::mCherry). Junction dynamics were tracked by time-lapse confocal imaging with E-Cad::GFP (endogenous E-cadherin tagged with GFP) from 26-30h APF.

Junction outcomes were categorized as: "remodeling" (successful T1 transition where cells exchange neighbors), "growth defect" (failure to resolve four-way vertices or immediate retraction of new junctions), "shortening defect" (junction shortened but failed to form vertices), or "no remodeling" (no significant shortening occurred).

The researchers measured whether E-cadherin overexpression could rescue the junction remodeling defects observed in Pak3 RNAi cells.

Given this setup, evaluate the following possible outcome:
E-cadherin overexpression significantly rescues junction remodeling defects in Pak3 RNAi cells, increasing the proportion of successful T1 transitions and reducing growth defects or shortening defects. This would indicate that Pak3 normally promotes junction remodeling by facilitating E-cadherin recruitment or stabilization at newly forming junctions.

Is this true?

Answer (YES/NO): NO